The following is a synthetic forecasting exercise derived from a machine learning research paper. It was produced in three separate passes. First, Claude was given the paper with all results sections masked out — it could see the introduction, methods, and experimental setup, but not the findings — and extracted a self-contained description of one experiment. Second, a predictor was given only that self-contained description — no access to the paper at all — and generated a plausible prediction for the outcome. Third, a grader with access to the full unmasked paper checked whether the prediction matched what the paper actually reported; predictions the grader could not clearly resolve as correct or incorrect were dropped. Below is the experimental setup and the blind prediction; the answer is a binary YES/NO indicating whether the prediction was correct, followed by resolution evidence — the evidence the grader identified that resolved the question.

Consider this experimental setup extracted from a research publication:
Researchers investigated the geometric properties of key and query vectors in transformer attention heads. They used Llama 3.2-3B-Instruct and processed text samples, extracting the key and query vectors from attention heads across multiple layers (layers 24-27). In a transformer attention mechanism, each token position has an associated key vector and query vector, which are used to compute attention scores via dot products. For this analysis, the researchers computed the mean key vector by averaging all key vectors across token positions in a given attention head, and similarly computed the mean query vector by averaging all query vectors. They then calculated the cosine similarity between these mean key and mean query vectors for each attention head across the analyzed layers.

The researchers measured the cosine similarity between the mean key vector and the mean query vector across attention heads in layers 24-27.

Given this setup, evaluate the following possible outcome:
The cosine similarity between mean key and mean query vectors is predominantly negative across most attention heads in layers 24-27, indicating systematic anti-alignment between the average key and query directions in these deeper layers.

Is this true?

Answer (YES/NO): YES